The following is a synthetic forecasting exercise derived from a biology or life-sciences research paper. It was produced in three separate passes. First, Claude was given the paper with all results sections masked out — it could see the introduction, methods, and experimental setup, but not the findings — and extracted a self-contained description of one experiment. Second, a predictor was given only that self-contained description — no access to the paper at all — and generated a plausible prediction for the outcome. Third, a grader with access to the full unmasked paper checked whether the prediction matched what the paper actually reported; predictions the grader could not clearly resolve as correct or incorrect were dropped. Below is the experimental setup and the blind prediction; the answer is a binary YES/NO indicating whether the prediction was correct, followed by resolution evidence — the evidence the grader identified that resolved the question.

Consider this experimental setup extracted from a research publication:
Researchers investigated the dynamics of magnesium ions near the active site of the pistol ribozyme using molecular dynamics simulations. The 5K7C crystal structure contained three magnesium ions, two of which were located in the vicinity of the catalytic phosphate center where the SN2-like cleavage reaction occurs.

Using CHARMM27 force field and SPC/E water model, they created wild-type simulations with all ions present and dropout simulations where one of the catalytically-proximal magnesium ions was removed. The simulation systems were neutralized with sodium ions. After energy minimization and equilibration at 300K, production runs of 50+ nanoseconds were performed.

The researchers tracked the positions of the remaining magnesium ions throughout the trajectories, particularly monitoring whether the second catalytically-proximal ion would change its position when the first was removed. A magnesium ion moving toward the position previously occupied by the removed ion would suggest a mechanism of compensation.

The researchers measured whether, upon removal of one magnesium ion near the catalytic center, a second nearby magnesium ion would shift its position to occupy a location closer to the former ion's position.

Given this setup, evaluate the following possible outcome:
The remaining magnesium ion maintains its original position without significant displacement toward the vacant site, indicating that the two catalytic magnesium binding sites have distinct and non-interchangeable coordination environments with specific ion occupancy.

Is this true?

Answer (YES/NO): NO